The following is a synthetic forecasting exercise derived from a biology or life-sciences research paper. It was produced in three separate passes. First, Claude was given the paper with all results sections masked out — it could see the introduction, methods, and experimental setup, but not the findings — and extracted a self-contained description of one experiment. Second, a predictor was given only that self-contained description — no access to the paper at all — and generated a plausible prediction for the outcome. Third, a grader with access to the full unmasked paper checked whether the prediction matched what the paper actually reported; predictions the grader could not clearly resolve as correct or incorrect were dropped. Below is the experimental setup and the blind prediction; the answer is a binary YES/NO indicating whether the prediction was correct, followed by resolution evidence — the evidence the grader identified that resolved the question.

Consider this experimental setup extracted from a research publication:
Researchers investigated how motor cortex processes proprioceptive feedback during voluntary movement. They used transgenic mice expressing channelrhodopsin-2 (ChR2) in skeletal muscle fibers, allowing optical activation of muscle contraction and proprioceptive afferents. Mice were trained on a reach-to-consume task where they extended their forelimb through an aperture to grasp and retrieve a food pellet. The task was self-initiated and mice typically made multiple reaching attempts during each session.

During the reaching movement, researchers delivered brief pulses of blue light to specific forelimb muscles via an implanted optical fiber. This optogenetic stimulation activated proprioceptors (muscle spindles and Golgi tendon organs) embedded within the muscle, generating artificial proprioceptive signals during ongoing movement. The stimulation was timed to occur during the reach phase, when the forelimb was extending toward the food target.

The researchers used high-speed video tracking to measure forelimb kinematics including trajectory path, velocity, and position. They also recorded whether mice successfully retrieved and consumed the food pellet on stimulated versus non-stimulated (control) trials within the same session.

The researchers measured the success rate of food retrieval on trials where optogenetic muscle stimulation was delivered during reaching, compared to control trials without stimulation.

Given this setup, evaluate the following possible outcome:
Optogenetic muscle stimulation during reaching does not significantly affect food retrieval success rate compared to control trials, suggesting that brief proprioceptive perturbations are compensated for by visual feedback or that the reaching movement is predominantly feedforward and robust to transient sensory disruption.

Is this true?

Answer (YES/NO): YES